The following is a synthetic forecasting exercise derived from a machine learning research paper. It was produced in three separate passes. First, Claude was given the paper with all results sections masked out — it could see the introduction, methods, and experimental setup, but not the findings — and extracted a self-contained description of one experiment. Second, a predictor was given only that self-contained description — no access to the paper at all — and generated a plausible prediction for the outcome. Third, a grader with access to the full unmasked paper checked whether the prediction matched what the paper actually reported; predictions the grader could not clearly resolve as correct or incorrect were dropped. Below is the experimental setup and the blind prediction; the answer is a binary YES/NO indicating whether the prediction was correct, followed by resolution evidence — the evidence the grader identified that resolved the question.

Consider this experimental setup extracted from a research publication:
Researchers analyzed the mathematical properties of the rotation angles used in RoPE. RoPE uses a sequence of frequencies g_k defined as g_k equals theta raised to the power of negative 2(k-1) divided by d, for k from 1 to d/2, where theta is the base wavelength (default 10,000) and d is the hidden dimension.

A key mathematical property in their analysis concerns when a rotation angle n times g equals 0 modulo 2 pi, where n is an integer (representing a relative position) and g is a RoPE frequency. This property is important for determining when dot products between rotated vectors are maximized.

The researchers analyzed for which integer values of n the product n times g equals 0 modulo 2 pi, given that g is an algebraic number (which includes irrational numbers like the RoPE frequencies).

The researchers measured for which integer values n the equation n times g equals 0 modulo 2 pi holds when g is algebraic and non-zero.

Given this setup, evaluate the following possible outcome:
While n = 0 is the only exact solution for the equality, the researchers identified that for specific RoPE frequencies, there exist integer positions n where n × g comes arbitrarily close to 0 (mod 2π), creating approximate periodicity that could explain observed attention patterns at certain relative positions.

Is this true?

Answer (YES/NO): NO